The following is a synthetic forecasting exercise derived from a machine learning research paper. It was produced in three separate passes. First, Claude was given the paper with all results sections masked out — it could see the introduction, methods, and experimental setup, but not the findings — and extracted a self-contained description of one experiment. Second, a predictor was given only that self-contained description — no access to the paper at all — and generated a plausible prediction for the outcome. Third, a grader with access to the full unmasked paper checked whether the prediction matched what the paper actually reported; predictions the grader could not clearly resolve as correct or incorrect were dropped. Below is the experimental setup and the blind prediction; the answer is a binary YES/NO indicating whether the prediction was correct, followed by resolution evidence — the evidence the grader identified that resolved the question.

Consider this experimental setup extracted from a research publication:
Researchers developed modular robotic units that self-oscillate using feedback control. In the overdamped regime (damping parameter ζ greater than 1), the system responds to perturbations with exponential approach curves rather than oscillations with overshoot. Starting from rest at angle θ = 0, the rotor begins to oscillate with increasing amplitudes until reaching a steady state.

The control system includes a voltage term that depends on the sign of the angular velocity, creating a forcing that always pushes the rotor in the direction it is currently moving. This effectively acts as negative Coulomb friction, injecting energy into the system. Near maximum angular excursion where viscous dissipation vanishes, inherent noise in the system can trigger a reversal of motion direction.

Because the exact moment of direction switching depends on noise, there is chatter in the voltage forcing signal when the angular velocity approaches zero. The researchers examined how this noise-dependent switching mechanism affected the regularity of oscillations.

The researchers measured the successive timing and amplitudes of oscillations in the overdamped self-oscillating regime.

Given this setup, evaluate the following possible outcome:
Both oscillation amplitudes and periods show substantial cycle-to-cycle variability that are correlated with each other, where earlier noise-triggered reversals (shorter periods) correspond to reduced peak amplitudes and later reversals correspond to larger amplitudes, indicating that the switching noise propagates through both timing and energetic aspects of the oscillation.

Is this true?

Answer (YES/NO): NO